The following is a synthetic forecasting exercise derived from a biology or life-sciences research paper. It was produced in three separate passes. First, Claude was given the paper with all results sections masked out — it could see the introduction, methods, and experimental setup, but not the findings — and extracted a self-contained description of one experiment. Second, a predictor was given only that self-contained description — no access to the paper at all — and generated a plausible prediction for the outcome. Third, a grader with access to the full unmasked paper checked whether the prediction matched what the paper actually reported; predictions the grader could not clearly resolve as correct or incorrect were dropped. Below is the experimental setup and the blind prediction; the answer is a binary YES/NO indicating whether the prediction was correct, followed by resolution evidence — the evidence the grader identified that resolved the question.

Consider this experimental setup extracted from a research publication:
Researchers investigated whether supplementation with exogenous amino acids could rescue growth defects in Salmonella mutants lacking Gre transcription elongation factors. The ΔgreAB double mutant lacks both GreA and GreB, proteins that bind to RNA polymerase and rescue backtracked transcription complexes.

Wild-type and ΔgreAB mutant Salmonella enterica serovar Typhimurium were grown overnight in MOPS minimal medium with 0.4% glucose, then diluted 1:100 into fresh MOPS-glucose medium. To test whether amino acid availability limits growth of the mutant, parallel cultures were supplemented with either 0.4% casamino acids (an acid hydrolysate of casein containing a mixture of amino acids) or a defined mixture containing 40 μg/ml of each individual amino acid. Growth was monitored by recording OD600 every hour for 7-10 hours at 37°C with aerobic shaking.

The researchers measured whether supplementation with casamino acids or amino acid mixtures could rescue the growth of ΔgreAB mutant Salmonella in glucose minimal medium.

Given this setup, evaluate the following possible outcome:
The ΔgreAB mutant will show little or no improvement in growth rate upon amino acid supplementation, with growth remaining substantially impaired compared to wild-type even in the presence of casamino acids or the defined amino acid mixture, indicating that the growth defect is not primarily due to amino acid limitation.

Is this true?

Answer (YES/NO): NO